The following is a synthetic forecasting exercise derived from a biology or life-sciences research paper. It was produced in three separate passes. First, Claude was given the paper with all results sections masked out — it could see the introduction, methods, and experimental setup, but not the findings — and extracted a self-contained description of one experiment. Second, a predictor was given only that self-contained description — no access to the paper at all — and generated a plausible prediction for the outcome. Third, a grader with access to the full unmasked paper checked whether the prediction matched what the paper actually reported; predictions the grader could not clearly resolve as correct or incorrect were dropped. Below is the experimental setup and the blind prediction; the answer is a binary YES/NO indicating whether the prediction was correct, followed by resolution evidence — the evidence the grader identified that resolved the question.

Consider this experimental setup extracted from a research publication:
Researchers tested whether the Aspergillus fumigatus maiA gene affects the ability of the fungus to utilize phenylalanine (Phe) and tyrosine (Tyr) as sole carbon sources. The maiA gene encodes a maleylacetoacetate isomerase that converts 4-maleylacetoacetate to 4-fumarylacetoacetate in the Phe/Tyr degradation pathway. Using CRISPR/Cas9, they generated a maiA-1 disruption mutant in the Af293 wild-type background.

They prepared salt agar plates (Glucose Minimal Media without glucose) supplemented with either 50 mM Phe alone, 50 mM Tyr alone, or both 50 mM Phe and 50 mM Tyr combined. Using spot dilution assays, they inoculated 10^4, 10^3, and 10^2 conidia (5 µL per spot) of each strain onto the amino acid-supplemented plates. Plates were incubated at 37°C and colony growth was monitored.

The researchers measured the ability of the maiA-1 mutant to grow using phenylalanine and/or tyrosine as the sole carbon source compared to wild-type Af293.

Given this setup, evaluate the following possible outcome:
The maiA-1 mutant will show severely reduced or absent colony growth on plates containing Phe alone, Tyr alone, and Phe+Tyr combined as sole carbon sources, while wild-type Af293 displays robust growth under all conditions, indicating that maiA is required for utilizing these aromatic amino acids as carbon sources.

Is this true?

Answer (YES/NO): YES